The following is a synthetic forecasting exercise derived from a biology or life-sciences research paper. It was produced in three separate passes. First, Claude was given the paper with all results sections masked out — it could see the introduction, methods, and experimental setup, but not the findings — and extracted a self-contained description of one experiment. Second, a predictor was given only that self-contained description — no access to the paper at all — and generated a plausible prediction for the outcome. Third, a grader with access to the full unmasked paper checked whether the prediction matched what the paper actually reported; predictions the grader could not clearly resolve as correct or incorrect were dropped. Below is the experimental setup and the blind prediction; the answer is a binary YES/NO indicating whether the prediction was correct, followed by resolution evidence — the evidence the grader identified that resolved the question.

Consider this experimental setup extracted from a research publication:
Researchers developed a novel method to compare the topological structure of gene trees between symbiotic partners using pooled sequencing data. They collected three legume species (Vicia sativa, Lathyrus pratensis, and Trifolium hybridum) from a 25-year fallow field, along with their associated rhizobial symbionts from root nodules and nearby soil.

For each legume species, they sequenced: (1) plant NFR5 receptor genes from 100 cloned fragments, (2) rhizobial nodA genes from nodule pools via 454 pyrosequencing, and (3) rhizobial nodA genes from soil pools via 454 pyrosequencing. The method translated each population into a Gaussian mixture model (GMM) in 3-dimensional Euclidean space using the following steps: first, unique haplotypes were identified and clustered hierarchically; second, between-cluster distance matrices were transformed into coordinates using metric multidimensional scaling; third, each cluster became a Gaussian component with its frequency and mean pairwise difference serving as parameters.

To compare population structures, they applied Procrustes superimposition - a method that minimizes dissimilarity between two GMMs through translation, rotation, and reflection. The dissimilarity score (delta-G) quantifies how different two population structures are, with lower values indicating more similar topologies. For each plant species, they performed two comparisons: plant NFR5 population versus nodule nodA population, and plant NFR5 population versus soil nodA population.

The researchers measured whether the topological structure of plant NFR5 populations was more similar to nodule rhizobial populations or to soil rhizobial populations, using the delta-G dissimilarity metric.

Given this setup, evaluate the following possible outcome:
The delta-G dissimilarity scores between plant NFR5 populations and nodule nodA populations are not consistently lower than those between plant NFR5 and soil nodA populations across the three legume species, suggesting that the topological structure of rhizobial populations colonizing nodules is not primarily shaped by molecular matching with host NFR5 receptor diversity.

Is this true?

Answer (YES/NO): NO